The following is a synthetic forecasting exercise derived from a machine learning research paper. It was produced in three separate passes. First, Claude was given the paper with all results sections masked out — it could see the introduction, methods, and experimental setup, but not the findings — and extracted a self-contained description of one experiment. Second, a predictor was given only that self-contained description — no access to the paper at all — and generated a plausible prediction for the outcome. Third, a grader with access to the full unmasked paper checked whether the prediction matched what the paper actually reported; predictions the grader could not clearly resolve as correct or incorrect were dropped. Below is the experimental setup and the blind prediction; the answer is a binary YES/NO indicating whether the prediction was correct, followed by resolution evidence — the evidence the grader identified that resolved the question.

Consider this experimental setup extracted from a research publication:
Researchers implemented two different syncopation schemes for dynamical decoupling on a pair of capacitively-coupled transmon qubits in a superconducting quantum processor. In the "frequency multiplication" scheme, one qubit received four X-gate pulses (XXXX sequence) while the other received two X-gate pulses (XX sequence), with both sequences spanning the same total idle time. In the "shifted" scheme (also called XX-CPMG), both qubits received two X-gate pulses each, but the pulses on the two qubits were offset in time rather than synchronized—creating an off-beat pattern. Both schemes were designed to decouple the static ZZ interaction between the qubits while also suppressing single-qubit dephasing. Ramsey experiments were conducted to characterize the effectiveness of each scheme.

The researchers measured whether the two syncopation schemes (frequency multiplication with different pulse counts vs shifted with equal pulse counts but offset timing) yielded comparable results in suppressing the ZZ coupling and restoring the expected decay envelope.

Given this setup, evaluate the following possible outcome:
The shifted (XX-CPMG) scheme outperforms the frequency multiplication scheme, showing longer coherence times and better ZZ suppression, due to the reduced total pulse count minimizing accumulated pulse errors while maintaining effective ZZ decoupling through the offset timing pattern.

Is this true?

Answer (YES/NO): NO